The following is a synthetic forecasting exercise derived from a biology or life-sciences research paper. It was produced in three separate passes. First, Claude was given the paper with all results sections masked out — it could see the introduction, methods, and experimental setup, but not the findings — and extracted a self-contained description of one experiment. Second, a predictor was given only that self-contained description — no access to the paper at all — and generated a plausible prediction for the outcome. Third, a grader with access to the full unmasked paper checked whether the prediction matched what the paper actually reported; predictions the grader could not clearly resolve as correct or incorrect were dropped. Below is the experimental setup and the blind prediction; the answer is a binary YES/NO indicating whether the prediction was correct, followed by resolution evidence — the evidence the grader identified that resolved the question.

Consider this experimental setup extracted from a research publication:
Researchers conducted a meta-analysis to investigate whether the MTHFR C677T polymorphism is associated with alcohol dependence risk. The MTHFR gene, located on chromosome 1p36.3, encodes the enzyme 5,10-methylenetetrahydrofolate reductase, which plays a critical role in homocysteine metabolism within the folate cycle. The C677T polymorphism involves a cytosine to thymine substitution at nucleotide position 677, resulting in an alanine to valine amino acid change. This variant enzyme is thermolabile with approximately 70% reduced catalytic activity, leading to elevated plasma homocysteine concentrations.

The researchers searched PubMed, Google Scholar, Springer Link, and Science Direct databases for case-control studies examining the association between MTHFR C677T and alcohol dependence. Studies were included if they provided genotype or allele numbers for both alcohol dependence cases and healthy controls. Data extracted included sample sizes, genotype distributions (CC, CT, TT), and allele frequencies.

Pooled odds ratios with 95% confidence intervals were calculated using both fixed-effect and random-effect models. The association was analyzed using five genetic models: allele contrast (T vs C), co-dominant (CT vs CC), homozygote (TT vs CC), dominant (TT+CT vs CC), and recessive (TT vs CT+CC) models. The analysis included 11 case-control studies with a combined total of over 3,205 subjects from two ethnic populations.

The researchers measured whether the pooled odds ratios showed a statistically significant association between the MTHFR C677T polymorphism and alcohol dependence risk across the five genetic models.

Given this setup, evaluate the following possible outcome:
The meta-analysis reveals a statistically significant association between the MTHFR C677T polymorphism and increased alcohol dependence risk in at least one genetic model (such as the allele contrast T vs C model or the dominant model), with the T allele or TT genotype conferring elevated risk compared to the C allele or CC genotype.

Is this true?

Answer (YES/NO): NO